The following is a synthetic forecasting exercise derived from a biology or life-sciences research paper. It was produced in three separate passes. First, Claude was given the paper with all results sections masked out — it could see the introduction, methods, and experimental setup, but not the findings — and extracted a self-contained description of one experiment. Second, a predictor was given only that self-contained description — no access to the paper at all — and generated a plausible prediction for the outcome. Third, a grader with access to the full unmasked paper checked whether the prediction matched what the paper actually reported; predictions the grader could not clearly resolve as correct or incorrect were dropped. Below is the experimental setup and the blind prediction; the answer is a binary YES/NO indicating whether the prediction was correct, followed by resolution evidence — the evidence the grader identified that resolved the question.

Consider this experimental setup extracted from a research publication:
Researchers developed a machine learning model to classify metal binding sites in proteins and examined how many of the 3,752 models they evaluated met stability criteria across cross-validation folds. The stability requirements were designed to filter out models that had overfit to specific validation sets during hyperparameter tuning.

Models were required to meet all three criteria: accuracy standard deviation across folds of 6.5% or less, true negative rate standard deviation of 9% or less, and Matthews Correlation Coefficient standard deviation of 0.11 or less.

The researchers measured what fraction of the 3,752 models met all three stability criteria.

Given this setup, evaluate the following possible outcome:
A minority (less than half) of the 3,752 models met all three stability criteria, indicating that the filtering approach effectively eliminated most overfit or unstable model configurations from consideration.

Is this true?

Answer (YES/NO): YES